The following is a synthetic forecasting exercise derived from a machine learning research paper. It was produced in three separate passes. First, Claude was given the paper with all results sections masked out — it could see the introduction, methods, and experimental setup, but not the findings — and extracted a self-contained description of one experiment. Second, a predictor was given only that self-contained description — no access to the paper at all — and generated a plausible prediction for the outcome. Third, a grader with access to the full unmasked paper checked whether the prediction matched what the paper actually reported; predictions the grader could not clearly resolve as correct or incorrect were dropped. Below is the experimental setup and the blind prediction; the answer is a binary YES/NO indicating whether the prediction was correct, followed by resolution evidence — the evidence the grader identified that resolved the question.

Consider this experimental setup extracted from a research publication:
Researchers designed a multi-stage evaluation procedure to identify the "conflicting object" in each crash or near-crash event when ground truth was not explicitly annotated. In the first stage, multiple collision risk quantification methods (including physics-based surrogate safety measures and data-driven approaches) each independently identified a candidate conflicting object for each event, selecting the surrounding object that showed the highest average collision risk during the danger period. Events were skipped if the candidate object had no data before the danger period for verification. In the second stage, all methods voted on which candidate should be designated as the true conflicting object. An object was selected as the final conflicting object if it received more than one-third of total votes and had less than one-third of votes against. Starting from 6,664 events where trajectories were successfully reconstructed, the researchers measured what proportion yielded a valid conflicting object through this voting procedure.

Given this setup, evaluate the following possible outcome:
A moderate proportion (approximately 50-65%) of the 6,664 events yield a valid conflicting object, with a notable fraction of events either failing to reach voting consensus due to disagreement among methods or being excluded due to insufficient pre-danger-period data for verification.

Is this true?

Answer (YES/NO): NO